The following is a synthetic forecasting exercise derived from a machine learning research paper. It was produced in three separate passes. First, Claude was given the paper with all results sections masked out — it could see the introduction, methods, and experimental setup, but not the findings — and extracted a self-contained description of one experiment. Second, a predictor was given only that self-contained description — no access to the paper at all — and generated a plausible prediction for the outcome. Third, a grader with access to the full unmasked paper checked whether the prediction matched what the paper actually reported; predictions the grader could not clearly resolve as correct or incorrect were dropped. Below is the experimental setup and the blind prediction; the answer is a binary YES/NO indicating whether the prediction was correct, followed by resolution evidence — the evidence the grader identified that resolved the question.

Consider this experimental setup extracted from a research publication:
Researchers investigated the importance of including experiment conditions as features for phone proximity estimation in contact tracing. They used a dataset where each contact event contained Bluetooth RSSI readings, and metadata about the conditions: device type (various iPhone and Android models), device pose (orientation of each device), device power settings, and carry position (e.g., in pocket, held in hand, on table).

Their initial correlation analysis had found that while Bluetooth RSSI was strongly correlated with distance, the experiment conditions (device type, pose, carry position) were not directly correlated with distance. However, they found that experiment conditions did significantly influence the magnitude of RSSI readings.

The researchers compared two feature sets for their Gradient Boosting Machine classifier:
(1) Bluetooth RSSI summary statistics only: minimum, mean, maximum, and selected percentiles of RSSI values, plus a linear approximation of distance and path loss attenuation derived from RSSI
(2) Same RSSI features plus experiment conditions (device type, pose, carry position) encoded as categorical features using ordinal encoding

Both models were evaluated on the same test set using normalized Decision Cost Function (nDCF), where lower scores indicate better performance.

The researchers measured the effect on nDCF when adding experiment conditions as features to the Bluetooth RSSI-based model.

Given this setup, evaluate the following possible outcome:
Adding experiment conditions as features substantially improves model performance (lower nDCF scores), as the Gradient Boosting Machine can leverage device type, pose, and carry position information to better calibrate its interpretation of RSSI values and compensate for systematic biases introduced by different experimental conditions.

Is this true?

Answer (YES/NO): YES